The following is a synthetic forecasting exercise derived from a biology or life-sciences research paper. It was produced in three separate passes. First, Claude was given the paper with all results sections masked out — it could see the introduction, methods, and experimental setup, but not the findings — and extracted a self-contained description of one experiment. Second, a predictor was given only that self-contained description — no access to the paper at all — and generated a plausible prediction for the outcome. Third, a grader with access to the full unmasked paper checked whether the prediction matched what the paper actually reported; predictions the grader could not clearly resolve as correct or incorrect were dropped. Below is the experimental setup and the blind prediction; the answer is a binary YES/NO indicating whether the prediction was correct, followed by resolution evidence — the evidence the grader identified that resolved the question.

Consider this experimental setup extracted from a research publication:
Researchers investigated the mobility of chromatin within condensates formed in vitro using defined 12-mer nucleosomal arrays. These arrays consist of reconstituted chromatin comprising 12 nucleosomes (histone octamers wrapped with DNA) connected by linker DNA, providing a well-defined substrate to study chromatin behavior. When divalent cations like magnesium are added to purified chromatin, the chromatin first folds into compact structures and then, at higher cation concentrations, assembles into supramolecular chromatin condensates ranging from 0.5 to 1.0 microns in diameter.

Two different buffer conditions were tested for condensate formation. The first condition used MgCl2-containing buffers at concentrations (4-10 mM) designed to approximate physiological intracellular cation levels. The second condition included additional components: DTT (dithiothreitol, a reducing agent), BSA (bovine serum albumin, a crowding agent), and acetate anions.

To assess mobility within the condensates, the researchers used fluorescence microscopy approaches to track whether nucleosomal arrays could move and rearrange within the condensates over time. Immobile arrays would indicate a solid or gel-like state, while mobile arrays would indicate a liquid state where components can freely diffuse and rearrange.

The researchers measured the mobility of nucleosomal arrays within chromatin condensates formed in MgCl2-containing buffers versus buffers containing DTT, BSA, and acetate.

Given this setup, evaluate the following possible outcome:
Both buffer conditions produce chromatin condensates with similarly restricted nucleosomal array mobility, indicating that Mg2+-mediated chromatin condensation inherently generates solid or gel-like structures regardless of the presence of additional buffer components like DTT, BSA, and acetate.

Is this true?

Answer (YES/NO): NO